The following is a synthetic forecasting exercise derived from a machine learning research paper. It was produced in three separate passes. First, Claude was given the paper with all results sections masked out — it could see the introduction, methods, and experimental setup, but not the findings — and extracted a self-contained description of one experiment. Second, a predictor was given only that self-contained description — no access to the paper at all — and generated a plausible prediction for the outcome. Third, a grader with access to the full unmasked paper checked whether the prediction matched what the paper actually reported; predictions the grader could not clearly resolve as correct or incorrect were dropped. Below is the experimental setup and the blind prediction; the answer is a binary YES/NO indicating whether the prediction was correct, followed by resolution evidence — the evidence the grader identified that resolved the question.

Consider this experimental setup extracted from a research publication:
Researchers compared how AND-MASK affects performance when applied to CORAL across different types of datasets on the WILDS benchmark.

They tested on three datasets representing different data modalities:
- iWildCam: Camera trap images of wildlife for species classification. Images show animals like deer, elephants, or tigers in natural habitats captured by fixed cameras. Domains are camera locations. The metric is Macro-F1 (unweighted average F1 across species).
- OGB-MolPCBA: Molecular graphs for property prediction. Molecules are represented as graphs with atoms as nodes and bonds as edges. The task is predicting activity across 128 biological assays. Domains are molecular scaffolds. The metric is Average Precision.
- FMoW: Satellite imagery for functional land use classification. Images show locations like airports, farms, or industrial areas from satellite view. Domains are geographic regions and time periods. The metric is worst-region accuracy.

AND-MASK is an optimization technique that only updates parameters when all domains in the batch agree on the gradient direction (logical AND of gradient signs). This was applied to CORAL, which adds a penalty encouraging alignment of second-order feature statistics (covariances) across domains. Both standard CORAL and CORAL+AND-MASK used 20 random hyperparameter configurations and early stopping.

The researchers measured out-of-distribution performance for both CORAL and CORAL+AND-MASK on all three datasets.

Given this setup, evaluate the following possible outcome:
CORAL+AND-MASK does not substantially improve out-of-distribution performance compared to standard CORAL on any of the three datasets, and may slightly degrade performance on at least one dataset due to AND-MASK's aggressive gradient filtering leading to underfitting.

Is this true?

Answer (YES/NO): NO